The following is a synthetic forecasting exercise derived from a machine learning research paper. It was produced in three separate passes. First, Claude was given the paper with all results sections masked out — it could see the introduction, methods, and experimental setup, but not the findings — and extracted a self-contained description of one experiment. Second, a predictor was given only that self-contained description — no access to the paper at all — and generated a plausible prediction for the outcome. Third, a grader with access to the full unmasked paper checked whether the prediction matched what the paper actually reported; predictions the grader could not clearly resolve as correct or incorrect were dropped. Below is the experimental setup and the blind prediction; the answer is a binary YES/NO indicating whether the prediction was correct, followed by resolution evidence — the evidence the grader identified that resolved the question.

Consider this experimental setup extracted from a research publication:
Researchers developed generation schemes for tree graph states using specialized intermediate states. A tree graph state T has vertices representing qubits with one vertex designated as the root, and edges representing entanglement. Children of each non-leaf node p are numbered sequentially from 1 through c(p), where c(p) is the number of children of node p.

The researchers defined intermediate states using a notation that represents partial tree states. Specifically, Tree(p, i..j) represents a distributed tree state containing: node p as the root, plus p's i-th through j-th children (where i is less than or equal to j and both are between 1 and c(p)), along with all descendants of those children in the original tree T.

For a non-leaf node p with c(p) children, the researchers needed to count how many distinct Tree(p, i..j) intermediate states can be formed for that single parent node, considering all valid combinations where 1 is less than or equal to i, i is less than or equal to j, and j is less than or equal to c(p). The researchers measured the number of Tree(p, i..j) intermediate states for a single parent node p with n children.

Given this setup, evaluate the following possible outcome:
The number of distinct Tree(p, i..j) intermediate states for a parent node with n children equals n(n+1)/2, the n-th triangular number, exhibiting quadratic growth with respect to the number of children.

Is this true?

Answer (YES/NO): YES